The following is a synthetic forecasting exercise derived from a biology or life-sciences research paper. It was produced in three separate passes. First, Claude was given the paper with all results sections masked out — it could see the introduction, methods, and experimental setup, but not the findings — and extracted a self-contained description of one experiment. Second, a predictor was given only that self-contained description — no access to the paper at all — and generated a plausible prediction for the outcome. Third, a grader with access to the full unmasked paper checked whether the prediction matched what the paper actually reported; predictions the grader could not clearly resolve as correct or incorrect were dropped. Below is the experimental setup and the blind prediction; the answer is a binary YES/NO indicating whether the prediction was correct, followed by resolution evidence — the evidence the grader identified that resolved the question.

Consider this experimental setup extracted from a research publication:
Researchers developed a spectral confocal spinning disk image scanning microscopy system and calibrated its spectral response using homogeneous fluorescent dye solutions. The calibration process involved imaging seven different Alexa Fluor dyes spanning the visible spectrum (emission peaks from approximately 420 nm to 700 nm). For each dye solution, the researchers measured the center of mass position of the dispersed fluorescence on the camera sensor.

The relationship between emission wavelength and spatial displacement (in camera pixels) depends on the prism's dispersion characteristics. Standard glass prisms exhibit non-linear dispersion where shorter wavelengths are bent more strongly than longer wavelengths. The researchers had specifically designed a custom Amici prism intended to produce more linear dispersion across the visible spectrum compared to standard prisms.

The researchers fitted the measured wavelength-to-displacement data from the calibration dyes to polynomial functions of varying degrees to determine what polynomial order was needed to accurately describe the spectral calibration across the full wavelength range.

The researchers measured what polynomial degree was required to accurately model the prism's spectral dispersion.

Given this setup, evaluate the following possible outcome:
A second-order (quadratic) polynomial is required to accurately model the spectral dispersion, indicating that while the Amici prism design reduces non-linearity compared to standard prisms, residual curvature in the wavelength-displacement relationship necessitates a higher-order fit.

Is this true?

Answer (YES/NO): NO